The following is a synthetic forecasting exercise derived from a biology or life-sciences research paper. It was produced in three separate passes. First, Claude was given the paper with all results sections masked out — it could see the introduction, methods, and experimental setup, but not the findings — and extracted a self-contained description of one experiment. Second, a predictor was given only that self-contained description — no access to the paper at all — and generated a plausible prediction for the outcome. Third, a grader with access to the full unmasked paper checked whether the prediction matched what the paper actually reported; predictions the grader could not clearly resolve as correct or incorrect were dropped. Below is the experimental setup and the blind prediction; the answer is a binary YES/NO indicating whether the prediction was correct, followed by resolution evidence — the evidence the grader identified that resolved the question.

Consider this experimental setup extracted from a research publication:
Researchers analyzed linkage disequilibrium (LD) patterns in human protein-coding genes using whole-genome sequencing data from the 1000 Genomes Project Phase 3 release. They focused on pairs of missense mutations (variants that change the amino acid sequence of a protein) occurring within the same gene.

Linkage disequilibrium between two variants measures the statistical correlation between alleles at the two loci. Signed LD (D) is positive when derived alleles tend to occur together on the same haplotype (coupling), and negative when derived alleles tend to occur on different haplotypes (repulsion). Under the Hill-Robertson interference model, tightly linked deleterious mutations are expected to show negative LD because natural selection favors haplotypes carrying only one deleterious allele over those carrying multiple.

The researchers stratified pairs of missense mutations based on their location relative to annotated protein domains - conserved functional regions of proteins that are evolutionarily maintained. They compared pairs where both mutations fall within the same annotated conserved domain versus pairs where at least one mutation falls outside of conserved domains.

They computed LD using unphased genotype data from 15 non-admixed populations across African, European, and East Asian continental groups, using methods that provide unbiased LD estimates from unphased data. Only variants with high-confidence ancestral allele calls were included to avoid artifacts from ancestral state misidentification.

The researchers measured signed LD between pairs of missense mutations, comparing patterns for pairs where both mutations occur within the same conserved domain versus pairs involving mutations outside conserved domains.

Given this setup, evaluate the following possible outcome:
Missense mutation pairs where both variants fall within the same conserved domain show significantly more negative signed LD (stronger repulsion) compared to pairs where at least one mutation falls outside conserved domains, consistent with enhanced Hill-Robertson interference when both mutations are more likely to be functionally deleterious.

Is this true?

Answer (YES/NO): NO